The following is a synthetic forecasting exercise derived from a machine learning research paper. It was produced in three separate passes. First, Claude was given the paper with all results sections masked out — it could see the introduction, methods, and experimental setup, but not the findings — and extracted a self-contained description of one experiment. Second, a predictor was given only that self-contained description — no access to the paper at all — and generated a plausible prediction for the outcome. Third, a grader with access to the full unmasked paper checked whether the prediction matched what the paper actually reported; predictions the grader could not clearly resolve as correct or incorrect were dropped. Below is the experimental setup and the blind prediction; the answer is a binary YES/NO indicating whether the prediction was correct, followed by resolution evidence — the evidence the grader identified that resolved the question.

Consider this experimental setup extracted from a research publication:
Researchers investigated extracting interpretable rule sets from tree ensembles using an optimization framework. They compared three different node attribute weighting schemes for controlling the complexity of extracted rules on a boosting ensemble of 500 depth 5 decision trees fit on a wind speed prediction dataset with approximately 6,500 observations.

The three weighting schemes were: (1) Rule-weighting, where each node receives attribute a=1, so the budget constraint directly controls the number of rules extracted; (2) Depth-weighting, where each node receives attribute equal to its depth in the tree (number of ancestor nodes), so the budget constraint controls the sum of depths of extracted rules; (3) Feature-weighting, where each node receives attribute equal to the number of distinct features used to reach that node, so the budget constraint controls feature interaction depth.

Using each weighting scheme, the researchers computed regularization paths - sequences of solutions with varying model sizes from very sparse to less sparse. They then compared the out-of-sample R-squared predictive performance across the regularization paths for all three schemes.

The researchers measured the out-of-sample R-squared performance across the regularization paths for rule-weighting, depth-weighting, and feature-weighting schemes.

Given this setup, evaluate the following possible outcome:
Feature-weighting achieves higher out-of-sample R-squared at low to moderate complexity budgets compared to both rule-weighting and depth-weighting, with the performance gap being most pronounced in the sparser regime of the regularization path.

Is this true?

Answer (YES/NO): NO